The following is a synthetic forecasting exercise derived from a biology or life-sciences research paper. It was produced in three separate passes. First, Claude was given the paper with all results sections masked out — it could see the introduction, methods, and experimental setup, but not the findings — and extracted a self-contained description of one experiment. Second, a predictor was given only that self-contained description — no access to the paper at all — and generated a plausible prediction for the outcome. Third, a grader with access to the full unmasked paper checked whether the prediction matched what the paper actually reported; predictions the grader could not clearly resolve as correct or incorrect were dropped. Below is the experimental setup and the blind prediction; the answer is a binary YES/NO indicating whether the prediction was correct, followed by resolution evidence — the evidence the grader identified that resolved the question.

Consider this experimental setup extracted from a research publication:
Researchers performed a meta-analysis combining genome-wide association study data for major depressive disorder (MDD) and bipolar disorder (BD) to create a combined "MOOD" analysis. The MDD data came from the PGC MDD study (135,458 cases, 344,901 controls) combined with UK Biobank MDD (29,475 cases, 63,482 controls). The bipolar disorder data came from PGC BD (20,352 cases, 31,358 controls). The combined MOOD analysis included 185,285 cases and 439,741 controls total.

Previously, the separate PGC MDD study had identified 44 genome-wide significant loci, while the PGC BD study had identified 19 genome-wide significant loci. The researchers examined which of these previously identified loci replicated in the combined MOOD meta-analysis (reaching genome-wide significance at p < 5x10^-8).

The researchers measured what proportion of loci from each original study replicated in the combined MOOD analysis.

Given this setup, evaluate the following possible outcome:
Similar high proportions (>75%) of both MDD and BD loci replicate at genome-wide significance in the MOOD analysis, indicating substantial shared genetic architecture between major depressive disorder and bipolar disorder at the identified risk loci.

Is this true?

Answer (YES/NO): NO